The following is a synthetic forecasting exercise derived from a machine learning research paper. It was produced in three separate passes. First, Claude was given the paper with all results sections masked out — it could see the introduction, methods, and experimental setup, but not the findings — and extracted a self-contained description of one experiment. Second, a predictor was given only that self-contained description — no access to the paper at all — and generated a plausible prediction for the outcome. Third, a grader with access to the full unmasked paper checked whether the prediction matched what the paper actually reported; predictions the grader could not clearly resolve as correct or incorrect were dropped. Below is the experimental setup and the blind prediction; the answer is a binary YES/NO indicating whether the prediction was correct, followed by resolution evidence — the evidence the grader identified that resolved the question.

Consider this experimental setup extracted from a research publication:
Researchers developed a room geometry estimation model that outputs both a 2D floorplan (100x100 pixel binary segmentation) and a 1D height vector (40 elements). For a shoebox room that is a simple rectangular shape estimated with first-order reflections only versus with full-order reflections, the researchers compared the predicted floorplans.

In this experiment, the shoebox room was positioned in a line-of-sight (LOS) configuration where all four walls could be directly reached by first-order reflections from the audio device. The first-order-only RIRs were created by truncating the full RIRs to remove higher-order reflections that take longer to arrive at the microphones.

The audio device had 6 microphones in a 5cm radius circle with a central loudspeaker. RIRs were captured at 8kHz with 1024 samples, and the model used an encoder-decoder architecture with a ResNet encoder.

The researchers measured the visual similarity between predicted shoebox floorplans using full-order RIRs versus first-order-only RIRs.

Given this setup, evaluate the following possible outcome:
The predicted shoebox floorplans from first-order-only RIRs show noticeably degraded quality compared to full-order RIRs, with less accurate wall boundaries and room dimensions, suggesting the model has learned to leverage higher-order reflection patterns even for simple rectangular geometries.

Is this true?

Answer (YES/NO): NO